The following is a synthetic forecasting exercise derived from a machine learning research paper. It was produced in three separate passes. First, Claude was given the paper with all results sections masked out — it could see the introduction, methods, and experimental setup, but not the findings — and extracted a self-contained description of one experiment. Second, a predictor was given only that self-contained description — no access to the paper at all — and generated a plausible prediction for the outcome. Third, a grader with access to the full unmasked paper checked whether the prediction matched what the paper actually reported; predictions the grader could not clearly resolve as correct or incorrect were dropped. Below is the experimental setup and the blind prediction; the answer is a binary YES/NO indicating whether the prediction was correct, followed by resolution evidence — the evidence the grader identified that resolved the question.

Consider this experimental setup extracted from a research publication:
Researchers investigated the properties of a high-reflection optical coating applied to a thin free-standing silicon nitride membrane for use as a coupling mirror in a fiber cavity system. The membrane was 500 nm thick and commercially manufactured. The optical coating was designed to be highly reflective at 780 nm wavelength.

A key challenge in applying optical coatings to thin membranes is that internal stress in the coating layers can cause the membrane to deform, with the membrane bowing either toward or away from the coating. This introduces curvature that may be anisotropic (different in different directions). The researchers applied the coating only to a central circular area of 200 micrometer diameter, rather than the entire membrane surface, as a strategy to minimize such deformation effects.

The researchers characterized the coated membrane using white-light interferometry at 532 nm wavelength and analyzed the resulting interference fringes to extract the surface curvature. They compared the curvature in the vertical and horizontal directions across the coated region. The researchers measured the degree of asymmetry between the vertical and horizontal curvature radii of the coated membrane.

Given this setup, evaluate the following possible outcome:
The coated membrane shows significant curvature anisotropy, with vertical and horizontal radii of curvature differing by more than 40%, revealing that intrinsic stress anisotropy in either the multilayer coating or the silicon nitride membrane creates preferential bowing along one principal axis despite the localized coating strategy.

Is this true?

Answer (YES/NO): NO